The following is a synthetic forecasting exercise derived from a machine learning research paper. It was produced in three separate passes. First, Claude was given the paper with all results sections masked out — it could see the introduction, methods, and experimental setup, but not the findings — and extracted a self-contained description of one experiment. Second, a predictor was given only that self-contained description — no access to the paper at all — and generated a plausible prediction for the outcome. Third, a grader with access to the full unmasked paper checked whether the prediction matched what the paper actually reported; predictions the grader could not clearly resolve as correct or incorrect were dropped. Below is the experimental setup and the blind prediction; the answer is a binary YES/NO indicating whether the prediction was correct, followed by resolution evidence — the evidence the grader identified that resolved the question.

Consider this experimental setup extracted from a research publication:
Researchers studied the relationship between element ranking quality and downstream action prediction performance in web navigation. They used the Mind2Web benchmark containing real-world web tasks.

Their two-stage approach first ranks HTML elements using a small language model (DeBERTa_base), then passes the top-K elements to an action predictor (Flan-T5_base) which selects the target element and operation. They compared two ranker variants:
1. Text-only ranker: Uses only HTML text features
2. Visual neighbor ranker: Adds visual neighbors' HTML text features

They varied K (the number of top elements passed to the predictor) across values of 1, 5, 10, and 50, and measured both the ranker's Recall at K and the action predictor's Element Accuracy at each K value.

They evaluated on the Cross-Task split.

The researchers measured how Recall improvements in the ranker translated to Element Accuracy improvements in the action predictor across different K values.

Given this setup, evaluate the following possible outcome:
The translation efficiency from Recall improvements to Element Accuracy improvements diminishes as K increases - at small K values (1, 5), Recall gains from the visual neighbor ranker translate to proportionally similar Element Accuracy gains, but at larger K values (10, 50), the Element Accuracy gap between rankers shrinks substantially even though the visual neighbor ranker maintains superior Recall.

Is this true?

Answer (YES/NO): NO